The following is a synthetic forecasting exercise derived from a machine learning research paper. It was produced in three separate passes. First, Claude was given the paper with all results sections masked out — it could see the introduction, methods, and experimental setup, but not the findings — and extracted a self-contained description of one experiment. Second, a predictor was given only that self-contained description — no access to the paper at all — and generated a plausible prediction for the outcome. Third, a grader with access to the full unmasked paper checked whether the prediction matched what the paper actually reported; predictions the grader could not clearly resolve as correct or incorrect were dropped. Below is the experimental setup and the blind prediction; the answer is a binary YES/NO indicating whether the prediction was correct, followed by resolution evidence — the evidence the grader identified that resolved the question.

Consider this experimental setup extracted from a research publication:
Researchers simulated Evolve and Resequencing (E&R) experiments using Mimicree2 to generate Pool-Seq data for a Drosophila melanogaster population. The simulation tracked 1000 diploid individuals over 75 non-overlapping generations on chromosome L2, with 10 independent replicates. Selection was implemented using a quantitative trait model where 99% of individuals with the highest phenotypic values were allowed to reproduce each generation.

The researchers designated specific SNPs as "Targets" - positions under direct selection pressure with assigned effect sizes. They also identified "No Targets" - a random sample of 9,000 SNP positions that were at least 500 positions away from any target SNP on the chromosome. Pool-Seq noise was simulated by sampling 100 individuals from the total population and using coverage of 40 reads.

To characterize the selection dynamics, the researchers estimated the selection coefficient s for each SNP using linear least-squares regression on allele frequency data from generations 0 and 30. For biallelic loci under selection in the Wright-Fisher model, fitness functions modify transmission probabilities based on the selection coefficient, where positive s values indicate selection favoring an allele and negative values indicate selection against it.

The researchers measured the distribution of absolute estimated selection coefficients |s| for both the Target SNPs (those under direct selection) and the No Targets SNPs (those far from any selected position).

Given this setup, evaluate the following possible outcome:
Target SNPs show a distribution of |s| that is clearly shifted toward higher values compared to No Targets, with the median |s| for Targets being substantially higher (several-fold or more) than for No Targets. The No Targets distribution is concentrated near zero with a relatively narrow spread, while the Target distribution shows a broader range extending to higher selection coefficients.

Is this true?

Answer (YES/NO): NO